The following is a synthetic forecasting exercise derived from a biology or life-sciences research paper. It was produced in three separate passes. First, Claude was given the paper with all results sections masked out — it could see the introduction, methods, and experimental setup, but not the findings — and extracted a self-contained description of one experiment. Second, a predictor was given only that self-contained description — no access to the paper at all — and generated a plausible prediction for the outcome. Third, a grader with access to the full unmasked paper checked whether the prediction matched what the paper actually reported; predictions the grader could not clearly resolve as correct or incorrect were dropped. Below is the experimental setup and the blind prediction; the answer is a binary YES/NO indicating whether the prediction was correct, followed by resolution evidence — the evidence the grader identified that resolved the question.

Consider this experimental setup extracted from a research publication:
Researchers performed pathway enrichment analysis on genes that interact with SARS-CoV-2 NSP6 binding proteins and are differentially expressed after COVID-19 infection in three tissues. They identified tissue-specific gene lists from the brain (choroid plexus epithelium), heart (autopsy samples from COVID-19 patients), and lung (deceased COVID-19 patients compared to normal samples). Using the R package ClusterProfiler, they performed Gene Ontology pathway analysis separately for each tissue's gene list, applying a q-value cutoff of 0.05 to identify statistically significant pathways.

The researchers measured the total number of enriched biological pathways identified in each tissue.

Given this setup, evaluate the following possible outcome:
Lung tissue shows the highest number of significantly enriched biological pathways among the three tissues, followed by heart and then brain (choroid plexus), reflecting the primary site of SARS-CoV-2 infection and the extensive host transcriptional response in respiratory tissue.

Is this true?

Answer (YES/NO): YES